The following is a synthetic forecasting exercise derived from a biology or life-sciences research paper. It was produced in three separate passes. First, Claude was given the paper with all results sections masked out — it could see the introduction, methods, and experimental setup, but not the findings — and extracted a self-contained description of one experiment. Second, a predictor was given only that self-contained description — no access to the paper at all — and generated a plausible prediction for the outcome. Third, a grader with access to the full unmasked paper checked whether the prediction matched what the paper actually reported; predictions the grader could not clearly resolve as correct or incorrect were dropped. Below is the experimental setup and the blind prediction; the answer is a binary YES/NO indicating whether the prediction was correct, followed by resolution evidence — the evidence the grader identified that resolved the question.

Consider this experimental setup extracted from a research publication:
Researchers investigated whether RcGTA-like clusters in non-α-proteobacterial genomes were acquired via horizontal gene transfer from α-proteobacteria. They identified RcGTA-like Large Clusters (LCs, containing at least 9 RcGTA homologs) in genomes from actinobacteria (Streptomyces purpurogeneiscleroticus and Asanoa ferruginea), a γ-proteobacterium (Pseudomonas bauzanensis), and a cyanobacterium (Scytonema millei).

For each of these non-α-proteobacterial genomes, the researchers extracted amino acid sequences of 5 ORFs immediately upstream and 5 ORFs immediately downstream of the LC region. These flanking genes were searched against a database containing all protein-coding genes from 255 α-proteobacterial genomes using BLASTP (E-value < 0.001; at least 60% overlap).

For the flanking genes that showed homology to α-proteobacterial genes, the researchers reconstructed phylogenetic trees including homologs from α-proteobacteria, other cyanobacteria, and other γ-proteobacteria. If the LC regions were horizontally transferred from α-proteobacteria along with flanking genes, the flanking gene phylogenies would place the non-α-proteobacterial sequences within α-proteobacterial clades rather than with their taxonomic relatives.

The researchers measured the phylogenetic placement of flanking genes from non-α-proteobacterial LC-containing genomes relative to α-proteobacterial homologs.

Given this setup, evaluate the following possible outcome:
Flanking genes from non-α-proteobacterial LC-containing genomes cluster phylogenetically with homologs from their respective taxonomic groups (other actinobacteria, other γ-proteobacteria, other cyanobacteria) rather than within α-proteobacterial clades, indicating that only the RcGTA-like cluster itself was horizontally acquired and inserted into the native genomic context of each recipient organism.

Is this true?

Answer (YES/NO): NO